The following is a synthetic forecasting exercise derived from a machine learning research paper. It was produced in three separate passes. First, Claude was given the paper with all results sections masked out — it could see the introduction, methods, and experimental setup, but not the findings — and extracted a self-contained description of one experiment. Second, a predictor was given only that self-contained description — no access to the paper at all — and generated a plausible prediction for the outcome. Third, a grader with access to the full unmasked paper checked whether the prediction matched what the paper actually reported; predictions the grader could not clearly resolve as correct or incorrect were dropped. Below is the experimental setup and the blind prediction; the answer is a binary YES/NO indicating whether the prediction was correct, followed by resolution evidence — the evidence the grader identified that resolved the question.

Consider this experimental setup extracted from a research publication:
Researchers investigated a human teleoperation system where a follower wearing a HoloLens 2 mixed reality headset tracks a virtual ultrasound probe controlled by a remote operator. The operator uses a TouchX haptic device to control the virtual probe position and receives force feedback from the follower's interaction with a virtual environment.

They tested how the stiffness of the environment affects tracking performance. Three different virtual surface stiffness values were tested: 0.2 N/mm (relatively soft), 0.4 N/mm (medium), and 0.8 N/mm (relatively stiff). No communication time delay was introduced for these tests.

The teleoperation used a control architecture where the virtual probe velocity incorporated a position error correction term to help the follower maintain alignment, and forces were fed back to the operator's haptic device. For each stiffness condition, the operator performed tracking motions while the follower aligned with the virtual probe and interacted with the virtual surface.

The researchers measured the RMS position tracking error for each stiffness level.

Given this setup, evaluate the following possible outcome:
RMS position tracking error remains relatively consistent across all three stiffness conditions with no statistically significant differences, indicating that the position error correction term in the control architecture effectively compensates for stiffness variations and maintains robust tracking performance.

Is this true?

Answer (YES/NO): NO